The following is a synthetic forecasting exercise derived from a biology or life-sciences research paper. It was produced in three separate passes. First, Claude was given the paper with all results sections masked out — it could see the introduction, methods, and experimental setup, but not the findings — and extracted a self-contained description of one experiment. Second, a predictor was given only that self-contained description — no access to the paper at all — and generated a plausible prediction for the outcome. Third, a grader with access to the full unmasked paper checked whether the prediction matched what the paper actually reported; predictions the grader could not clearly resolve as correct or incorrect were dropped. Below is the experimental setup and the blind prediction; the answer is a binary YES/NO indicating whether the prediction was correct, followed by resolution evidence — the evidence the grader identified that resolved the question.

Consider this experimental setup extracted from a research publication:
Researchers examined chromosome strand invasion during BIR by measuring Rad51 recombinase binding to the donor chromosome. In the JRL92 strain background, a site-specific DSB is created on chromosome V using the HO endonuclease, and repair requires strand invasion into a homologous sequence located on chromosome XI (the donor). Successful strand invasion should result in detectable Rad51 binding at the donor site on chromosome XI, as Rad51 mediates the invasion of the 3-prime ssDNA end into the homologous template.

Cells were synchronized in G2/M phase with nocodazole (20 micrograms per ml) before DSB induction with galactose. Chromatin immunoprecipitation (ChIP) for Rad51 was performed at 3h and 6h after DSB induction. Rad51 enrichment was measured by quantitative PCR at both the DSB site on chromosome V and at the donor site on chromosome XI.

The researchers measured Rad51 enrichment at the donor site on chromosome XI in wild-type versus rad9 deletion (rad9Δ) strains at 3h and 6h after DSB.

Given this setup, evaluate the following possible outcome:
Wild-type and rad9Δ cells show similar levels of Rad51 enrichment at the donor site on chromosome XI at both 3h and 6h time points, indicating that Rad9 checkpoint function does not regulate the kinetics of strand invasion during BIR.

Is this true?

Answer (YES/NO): NO